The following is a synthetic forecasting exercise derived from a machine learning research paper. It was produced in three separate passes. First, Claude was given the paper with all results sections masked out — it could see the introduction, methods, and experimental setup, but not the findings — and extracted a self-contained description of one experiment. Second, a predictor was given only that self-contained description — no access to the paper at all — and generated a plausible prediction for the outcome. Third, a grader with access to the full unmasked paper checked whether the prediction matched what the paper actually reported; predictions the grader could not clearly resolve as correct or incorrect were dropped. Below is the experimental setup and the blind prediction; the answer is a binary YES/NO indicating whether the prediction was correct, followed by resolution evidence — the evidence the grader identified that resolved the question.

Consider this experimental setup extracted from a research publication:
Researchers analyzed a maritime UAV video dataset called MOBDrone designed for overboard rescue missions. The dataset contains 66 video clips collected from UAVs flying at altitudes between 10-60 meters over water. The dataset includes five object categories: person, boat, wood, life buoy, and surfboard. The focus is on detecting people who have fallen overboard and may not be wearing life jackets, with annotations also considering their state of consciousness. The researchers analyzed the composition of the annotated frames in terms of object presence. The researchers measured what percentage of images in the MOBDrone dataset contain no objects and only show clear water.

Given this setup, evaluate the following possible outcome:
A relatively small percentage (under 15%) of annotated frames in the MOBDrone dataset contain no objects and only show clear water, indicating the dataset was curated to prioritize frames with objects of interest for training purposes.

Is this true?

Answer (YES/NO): NO